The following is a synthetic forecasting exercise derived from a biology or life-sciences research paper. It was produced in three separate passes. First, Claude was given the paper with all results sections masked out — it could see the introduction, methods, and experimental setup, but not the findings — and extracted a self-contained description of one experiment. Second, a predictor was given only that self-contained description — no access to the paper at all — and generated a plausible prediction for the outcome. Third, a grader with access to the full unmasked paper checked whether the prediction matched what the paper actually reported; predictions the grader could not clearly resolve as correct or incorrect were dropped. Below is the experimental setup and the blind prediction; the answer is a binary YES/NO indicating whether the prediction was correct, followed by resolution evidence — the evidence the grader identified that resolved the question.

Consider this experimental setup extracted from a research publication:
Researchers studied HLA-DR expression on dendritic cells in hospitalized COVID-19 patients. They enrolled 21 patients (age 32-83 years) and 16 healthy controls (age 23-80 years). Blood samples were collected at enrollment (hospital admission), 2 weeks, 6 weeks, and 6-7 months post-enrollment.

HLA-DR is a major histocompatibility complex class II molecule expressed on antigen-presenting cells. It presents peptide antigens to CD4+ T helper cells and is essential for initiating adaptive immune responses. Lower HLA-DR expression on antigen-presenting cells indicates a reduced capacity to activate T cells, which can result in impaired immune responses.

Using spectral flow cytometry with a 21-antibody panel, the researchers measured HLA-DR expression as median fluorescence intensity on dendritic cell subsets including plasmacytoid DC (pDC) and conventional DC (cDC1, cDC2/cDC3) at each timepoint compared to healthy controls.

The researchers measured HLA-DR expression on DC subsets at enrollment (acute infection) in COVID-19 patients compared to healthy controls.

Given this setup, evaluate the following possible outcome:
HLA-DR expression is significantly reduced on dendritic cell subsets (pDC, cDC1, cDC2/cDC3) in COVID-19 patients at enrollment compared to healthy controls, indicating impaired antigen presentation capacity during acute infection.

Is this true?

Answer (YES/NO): NO